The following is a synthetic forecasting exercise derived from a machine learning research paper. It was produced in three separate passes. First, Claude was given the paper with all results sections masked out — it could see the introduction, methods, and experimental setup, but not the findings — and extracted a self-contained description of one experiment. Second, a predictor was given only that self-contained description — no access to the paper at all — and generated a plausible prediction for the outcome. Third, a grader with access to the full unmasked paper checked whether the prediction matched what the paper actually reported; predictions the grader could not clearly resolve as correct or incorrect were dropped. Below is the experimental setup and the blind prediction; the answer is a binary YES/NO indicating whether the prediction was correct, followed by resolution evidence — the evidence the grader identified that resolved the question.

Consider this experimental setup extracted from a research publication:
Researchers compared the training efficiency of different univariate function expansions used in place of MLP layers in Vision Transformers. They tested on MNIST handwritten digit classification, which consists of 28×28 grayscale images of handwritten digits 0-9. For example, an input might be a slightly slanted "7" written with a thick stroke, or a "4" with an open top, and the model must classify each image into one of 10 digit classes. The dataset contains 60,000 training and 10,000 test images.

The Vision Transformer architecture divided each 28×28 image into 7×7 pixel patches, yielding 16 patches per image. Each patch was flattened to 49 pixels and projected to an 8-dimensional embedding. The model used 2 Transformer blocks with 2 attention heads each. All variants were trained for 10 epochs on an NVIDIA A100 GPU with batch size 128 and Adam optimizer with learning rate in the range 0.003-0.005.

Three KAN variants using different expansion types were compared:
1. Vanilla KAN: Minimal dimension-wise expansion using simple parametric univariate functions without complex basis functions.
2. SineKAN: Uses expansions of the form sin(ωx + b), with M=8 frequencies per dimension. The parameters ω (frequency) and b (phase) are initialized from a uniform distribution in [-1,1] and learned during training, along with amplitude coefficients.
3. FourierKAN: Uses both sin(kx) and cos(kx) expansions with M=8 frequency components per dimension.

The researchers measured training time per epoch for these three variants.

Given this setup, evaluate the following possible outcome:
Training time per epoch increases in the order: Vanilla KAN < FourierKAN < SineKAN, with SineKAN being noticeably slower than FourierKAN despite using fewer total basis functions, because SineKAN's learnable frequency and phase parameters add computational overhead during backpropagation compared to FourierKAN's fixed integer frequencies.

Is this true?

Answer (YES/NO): YES